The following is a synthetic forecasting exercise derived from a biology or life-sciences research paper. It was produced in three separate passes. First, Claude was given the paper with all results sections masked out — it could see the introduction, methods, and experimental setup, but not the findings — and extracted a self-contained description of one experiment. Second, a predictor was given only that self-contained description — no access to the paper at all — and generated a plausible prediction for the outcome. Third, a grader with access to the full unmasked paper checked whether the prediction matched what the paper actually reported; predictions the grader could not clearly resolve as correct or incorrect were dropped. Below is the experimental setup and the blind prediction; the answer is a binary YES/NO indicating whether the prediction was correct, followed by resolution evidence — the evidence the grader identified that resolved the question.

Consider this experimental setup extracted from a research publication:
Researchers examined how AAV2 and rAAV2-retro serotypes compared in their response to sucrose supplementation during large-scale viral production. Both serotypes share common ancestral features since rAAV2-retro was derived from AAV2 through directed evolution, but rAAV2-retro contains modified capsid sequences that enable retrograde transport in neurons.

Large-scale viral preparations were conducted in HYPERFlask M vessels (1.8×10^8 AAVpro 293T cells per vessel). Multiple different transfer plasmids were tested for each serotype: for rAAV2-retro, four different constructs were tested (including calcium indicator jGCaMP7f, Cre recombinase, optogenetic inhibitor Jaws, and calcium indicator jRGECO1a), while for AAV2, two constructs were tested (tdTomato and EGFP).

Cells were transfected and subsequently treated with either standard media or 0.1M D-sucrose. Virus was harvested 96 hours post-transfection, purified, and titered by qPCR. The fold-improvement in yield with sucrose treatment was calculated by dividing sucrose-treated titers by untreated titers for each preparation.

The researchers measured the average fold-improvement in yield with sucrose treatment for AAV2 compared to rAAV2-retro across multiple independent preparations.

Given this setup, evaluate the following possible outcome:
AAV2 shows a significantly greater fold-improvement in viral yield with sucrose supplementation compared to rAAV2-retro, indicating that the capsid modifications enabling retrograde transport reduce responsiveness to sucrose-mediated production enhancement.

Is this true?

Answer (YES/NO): NO